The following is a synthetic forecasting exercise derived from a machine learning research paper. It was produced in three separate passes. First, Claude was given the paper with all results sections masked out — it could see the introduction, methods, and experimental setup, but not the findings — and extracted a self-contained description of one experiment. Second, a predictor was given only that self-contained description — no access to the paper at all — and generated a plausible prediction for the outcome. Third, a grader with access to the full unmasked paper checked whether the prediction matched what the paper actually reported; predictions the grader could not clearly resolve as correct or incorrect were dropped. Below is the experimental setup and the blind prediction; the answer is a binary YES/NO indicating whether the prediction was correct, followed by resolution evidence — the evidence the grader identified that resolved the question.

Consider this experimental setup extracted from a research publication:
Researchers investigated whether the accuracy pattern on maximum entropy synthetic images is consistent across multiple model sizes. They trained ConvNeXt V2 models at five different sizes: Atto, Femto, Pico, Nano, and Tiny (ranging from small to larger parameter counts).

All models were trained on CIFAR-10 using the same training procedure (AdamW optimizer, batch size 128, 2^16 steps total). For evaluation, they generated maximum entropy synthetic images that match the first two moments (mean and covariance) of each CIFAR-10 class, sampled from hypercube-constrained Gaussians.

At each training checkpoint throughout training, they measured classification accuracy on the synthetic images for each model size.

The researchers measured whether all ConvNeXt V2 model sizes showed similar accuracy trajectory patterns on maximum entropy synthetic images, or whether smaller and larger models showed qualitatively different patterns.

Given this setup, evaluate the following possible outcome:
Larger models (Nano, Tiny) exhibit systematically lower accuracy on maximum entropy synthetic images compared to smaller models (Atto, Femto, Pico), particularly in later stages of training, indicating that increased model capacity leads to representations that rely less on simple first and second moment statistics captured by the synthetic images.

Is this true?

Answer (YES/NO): NO